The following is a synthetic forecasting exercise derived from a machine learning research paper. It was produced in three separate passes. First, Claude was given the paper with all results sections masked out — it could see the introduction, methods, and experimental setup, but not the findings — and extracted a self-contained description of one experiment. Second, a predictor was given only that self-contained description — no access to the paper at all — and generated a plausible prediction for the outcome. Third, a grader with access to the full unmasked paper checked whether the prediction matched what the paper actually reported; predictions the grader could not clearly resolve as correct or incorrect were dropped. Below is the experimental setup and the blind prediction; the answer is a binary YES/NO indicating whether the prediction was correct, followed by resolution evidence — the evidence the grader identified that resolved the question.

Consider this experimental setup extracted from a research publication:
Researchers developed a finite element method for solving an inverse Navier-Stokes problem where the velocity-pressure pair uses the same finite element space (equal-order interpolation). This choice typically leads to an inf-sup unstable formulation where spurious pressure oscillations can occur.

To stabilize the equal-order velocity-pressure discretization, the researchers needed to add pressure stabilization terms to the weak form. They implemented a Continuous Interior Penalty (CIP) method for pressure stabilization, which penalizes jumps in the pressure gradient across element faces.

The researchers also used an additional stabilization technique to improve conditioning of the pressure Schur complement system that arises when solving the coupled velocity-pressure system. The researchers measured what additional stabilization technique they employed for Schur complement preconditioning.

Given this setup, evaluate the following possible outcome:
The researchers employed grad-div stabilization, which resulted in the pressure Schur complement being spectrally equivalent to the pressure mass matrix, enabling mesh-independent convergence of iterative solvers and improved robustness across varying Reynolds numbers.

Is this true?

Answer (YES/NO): NO